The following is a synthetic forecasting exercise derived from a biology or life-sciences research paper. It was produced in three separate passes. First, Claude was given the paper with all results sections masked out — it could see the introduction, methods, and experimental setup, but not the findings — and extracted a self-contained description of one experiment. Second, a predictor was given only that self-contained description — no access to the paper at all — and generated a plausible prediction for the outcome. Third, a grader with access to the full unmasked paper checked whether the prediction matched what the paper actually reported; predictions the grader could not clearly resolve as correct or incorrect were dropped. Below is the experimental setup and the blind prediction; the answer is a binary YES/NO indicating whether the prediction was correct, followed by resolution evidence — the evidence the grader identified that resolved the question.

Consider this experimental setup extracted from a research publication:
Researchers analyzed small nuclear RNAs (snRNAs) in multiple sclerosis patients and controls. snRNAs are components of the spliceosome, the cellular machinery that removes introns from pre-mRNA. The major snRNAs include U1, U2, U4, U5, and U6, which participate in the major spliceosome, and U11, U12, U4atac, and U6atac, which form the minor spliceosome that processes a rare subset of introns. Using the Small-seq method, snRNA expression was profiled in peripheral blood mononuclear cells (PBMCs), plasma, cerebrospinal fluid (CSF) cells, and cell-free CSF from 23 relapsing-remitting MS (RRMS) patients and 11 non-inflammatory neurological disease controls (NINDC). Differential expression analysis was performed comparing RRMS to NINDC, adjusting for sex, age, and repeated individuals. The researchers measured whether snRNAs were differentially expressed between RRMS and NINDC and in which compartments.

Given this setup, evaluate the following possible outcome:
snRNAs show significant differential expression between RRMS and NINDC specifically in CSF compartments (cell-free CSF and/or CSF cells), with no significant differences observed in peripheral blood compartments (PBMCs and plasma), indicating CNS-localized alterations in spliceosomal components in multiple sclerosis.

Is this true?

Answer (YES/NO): NO